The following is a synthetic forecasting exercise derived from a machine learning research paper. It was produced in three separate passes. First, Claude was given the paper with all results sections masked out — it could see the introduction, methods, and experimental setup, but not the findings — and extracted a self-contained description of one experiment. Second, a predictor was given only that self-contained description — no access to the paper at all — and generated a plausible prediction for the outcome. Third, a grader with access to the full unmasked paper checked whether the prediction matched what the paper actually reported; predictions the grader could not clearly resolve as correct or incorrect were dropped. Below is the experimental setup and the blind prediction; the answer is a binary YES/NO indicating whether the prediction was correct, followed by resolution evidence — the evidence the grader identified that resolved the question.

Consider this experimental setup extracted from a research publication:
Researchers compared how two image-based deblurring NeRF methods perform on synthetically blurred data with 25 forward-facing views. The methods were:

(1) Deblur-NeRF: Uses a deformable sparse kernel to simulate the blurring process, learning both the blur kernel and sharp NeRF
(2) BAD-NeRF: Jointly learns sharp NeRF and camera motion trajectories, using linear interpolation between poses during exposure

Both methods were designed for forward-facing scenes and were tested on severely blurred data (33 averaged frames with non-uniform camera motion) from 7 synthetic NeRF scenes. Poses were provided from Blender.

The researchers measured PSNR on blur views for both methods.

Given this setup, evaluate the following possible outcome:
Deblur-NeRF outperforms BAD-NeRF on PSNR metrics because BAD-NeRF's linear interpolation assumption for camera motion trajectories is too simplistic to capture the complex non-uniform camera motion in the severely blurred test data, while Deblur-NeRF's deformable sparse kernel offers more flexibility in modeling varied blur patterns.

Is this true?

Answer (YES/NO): YES